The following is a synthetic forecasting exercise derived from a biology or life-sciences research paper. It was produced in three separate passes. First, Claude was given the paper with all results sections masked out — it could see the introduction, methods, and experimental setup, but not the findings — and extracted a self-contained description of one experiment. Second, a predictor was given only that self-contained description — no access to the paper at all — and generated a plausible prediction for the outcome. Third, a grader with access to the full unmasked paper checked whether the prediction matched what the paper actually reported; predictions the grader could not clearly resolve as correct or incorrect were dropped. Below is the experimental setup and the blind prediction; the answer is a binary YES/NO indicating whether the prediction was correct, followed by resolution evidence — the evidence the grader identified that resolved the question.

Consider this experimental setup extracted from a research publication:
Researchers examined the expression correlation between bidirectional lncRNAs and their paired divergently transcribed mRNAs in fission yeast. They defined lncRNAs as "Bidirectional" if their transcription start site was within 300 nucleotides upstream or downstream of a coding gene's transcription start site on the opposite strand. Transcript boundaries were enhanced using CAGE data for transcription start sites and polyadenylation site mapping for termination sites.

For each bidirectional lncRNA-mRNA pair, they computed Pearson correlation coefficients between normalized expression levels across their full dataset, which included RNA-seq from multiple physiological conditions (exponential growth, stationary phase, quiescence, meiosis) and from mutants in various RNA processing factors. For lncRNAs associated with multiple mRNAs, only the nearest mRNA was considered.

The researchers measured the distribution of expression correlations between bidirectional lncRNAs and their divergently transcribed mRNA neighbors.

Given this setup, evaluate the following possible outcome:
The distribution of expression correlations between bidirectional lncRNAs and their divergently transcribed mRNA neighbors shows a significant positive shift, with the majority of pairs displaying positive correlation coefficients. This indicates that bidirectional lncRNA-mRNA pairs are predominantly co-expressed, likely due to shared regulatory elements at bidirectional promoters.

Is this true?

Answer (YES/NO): YES